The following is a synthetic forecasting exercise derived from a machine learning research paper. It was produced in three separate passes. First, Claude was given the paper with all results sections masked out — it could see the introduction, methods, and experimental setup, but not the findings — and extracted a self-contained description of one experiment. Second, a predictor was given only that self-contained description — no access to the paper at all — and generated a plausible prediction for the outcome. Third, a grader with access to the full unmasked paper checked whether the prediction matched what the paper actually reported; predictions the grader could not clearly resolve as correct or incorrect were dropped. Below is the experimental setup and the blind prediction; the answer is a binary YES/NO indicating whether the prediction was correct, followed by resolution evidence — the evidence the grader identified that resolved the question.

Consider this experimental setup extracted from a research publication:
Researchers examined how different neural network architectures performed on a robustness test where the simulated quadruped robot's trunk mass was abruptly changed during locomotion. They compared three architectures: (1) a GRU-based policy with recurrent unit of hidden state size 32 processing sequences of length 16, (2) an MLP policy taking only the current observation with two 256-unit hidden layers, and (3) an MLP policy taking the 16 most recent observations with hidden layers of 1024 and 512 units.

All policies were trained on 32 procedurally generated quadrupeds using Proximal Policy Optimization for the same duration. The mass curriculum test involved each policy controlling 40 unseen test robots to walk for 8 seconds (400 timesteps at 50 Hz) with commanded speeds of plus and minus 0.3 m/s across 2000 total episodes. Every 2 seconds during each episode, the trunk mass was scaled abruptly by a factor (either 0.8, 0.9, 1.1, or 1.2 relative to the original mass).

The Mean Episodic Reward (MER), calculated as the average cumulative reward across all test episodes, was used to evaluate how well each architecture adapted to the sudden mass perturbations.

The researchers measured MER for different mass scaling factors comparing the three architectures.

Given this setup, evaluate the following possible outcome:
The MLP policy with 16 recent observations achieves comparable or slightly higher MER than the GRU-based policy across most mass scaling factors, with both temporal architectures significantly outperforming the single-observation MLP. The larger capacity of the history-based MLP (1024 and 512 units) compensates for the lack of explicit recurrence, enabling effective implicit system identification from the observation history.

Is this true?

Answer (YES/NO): NO